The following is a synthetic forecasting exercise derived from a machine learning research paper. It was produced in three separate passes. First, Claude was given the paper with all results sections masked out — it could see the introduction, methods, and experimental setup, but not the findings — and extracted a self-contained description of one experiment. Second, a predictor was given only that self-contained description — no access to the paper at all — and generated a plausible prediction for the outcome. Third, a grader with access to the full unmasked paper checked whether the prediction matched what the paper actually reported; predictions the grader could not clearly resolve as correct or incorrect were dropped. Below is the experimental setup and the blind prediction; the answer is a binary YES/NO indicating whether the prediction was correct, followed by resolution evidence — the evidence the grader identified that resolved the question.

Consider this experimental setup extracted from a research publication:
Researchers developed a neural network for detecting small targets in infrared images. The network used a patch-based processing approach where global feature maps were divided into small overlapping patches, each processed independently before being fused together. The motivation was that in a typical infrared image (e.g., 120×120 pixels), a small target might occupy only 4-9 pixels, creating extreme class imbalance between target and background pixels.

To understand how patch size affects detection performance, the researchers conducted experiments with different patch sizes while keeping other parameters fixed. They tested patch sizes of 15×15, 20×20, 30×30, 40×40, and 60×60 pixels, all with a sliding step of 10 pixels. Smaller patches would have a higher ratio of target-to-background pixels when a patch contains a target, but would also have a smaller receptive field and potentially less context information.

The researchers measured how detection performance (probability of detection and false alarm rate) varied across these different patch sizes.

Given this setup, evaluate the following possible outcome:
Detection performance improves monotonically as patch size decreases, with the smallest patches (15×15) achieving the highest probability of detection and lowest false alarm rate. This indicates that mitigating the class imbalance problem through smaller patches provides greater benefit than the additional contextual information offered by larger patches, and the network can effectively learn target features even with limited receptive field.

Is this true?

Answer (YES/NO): NO